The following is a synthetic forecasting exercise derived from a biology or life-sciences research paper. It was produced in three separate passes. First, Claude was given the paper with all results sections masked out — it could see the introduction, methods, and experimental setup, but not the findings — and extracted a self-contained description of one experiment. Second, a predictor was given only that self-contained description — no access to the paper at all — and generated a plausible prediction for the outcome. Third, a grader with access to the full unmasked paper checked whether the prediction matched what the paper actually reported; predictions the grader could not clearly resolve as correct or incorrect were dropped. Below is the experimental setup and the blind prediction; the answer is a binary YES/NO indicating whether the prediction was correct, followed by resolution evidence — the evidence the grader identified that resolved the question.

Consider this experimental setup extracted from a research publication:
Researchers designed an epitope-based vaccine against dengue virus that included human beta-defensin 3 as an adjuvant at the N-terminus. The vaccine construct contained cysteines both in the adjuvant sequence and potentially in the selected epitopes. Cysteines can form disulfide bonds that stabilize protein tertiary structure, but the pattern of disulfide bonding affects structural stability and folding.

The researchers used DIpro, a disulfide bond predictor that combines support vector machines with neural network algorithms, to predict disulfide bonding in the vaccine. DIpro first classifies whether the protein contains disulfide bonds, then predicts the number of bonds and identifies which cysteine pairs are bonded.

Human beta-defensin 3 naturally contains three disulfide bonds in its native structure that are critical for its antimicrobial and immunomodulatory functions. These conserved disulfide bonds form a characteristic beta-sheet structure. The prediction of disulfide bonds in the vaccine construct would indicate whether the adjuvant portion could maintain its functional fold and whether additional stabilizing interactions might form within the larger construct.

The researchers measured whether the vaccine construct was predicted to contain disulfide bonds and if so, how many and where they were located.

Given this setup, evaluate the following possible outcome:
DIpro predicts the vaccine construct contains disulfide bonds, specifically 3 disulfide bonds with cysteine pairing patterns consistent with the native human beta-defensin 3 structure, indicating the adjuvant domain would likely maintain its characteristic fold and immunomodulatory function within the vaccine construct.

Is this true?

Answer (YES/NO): NO